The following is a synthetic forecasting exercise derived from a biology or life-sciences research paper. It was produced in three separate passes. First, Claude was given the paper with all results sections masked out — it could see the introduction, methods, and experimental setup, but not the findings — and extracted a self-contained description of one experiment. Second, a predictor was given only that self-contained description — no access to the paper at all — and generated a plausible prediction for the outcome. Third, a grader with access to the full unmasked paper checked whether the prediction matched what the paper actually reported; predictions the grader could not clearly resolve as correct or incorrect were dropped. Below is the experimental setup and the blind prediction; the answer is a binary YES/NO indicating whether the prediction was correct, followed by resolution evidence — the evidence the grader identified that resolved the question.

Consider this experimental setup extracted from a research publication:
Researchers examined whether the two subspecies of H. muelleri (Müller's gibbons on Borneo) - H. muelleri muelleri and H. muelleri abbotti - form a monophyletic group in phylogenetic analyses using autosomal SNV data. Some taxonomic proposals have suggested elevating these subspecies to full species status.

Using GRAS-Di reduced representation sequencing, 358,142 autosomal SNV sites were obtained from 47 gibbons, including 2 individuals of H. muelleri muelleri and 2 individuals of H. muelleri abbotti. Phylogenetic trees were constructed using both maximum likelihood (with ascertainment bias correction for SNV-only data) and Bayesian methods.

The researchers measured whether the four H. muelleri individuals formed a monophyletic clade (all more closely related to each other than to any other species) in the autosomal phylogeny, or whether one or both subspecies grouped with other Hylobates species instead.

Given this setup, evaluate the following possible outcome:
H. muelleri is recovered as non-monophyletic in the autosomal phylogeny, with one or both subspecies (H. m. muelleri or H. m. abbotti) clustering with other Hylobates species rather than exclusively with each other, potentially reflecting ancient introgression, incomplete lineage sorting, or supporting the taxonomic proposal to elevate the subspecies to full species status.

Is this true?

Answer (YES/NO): NO